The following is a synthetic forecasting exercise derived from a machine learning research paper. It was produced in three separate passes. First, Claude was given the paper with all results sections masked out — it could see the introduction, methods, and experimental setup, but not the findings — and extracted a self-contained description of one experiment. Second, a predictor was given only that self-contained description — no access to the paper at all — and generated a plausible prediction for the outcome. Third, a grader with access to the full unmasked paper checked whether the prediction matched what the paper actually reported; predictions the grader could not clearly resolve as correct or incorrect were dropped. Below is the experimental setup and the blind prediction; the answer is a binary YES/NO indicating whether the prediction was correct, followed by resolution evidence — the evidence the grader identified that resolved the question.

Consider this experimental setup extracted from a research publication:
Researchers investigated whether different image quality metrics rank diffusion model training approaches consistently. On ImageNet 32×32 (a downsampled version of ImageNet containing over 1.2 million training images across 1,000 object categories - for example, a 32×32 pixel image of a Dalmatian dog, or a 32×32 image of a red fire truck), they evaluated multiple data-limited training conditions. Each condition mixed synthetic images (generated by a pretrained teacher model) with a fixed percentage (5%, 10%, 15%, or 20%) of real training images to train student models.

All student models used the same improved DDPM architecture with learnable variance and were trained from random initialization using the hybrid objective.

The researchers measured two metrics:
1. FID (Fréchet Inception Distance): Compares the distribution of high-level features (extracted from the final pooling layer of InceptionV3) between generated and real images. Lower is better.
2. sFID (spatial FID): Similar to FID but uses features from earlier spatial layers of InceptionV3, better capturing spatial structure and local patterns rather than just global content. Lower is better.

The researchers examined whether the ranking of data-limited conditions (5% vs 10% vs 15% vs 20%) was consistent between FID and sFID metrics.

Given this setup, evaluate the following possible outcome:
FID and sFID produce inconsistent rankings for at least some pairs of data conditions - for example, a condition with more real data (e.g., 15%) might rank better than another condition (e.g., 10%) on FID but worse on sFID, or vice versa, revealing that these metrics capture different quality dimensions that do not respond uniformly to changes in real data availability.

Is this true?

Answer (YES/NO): YES